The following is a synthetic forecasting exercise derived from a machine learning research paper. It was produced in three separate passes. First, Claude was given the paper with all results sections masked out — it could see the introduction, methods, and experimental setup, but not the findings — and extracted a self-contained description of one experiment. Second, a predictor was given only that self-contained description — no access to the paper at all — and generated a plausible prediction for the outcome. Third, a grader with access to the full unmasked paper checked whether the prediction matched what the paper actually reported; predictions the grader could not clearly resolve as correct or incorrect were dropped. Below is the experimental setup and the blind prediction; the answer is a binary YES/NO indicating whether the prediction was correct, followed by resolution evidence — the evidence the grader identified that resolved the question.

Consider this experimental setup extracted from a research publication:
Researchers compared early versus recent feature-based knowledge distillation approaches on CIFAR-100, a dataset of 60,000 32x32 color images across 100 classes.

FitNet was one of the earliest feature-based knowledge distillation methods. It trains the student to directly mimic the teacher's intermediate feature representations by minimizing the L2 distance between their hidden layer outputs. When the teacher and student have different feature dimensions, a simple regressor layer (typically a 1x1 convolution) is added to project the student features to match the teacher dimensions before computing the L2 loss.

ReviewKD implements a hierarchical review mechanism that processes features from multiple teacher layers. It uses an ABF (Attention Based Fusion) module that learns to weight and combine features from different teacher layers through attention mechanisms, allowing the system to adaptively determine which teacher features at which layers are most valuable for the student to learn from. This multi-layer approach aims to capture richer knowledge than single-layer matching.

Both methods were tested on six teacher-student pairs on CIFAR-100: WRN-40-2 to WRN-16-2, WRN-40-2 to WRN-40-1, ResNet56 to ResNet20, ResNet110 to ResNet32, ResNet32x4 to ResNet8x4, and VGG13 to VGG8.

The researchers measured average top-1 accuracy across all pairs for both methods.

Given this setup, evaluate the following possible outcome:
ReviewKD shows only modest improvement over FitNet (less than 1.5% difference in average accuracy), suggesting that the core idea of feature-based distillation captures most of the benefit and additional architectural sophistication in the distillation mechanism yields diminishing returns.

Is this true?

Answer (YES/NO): NO